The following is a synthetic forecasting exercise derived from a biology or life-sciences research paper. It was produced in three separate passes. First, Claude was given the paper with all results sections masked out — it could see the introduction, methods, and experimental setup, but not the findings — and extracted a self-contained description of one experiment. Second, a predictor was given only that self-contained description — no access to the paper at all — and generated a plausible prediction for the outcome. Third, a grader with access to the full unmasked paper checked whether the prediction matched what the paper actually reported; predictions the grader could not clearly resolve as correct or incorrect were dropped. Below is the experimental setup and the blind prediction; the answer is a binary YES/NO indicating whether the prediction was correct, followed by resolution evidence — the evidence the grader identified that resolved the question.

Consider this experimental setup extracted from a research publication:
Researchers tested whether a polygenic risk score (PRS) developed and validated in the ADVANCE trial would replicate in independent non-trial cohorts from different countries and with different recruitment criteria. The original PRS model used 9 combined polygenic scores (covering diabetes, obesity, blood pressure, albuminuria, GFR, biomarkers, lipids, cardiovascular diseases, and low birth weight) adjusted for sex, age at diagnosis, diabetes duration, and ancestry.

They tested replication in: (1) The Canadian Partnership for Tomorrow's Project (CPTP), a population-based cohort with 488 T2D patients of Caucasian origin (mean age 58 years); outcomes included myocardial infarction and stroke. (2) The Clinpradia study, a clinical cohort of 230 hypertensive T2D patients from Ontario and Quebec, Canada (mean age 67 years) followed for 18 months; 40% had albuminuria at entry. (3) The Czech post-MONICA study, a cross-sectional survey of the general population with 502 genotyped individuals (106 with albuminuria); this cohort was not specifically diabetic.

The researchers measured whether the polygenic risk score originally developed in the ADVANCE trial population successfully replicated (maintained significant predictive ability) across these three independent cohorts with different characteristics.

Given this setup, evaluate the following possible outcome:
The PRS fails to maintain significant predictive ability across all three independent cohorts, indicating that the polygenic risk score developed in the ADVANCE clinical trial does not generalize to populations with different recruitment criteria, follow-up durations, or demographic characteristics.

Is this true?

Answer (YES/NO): NO